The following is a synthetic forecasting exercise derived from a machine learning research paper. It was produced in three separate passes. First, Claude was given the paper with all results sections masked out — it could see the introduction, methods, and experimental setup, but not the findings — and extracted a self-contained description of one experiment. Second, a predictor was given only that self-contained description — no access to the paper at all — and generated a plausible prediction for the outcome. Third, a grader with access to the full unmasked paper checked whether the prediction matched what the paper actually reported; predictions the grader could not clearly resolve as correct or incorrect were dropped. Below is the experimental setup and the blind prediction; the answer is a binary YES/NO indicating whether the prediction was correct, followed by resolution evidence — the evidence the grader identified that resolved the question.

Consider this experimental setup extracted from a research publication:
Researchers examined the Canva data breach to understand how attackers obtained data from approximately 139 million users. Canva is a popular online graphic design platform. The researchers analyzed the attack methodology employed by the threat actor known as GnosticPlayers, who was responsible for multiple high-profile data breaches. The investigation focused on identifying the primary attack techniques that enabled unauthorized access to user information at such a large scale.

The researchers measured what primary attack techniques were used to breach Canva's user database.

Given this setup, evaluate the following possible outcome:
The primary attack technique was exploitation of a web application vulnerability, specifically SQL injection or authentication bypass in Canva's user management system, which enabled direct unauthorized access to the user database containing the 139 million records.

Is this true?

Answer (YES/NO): NO